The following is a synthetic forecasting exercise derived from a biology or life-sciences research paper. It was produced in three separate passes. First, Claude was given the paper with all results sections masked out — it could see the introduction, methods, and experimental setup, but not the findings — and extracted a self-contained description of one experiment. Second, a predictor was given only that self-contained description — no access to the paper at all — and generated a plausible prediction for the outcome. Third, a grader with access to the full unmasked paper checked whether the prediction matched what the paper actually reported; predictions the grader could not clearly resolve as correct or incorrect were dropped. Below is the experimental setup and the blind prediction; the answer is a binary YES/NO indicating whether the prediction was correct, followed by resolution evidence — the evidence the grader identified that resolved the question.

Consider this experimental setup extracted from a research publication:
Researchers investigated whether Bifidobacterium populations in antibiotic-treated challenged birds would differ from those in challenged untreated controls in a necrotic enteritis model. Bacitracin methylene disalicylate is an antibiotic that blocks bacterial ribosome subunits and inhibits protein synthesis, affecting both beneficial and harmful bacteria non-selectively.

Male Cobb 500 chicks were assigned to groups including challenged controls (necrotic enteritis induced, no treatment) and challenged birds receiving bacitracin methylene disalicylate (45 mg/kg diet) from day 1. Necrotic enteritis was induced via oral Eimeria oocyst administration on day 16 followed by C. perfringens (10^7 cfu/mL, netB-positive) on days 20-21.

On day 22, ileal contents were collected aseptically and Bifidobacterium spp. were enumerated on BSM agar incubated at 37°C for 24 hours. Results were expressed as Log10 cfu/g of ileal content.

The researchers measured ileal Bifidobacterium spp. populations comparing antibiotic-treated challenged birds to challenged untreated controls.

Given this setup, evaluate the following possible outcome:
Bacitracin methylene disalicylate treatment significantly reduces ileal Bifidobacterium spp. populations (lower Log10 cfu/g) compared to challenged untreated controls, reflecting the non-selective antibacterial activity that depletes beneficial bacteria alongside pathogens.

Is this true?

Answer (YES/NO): YES